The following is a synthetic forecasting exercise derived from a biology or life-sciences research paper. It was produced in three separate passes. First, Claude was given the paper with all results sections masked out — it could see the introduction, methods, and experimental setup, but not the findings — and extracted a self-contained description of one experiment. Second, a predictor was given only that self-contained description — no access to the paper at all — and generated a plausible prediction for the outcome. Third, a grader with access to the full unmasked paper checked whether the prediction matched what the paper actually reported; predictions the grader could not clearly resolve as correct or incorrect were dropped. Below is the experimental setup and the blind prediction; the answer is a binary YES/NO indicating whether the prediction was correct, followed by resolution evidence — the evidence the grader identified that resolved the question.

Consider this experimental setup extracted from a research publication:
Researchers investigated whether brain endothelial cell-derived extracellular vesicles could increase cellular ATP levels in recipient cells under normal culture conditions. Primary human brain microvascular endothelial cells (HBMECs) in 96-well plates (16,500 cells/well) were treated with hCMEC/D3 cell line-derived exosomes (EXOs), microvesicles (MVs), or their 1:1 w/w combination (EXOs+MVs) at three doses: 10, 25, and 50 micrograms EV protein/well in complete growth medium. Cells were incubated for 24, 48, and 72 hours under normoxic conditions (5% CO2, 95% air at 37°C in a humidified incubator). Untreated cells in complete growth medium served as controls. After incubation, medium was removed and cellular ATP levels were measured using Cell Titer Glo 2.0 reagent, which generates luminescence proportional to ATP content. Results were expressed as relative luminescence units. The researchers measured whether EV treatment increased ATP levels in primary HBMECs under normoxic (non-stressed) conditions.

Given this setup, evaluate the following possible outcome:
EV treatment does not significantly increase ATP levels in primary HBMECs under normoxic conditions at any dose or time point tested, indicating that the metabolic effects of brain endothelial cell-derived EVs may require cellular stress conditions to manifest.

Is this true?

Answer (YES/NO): NO